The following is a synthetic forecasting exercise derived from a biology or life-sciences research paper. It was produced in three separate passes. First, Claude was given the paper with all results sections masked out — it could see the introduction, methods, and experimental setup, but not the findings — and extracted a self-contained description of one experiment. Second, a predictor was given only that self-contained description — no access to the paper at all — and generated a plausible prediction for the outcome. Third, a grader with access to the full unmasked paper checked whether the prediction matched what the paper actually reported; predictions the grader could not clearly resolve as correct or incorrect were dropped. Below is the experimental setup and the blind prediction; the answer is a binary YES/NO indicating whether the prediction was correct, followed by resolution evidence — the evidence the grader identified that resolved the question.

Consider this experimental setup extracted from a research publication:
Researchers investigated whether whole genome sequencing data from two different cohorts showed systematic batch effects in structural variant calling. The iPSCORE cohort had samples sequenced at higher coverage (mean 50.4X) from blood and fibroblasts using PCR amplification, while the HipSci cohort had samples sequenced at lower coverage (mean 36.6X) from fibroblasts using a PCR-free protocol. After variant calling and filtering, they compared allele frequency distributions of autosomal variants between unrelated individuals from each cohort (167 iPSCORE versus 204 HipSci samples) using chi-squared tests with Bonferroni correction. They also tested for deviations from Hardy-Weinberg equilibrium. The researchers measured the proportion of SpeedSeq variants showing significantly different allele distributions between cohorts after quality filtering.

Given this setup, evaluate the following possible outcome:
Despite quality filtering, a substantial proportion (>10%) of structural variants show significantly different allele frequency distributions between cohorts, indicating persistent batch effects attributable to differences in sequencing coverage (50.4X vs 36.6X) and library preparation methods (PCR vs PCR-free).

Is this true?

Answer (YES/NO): NO